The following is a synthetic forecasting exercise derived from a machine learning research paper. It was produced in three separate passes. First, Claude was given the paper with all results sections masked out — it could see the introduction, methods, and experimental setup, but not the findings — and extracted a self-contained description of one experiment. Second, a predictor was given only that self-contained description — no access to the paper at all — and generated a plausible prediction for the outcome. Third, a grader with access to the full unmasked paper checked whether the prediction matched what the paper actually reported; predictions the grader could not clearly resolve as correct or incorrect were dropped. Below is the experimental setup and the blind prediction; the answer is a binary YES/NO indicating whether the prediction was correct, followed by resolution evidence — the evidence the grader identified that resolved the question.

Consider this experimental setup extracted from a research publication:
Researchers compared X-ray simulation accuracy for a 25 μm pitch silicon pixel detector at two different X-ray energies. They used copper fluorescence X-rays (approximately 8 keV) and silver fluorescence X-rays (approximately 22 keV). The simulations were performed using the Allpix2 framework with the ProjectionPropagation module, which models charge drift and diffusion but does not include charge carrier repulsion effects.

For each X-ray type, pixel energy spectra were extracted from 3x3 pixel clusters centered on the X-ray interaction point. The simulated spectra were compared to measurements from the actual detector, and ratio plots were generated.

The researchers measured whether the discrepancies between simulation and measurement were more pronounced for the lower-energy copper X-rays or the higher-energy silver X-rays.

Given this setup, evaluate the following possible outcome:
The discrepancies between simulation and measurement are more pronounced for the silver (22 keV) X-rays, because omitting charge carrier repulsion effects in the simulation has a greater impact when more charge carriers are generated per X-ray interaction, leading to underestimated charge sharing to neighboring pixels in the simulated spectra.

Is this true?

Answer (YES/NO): YES